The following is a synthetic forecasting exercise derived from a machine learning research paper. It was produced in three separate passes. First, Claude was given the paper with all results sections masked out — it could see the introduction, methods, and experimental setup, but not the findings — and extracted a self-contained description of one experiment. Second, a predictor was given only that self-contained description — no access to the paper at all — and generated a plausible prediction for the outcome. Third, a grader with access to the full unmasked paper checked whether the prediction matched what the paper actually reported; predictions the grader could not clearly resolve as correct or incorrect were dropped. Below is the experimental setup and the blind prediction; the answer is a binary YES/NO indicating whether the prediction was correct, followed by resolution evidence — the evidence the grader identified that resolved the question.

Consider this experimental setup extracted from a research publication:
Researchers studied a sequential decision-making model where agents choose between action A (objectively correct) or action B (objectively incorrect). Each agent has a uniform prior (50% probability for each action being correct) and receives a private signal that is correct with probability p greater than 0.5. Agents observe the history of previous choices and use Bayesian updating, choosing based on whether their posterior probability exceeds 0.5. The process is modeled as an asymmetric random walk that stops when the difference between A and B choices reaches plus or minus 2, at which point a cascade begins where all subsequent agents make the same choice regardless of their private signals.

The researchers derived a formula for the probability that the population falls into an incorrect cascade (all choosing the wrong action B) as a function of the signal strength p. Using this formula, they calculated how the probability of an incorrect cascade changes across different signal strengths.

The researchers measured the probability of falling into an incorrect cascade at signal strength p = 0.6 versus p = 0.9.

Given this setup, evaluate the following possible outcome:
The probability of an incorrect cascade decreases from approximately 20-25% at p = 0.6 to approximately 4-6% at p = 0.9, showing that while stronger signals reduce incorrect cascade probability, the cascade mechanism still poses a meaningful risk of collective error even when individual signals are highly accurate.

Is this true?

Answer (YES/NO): NO